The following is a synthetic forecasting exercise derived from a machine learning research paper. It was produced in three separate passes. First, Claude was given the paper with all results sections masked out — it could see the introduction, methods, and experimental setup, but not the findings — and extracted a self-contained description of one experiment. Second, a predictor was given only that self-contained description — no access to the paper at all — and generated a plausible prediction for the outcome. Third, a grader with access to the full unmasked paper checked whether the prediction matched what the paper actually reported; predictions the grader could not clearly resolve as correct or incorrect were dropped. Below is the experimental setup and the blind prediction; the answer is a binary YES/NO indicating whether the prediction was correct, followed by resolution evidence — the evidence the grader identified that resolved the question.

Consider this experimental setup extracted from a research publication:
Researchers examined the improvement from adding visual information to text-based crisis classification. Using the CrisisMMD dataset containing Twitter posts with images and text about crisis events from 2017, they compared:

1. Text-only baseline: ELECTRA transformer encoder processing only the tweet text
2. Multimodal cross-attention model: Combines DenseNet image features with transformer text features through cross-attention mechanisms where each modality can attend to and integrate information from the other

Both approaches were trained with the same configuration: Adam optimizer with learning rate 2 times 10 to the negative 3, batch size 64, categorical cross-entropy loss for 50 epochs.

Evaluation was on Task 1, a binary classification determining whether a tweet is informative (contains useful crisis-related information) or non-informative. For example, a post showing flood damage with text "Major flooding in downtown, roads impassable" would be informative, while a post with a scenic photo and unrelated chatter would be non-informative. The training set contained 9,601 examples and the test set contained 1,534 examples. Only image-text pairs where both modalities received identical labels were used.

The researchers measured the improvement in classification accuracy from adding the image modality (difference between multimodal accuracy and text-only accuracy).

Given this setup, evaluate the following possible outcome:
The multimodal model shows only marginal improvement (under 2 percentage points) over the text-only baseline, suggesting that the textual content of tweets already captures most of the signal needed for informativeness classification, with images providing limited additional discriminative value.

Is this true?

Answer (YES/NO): NO